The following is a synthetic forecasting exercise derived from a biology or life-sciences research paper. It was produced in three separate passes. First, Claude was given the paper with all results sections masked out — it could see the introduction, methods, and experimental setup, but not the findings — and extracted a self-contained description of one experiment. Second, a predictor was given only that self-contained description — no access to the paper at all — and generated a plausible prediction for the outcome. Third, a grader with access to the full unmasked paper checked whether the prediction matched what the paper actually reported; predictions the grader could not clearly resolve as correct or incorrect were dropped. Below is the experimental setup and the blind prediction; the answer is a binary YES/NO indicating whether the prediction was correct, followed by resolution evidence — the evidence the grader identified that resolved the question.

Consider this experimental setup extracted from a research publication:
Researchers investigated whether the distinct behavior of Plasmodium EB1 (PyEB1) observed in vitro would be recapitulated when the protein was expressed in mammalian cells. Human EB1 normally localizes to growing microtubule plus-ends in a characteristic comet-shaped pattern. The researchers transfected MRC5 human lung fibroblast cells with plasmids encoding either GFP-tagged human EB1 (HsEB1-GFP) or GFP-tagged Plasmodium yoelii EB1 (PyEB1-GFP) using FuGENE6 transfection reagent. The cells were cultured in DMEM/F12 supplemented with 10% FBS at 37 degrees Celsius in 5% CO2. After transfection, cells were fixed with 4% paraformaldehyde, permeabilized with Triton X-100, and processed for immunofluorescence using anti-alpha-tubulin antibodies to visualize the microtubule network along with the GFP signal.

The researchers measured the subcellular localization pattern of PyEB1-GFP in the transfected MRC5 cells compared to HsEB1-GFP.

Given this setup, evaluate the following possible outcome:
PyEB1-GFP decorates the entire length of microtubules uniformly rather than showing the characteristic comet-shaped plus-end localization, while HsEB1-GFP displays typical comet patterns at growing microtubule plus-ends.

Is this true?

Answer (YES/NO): YES